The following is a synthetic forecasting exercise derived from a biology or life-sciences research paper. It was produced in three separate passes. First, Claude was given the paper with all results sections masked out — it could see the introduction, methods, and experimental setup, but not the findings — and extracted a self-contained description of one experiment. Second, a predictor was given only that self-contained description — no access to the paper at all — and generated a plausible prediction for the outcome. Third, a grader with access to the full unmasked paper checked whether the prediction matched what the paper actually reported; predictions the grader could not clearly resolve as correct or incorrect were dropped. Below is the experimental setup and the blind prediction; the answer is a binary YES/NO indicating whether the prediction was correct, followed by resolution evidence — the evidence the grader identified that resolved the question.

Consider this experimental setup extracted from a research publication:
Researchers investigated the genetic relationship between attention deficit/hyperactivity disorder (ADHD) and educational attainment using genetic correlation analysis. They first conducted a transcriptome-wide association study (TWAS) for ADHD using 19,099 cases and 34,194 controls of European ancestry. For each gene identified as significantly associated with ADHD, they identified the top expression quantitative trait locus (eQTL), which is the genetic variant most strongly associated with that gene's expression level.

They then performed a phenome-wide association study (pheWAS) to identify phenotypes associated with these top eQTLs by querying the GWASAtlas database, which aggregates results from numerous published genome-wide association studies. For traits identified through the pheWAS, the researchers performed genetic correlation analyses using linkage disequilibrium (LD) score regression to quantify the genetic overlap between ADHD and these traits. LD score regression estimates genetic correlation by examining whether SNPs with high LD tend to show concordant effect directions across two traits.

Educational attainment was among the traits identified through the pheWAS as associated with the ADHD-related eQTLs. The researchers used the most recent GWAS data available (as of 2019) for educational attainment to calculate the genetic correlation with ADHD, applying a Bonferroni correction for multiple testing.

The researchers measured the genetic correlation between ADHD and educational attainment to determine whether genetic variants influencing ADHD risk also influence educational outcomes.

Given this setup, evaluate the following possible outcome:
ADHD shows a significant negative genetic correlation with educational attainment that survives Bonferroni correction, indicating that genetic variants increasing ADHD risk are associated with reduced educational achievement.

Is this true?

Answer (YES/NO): YES